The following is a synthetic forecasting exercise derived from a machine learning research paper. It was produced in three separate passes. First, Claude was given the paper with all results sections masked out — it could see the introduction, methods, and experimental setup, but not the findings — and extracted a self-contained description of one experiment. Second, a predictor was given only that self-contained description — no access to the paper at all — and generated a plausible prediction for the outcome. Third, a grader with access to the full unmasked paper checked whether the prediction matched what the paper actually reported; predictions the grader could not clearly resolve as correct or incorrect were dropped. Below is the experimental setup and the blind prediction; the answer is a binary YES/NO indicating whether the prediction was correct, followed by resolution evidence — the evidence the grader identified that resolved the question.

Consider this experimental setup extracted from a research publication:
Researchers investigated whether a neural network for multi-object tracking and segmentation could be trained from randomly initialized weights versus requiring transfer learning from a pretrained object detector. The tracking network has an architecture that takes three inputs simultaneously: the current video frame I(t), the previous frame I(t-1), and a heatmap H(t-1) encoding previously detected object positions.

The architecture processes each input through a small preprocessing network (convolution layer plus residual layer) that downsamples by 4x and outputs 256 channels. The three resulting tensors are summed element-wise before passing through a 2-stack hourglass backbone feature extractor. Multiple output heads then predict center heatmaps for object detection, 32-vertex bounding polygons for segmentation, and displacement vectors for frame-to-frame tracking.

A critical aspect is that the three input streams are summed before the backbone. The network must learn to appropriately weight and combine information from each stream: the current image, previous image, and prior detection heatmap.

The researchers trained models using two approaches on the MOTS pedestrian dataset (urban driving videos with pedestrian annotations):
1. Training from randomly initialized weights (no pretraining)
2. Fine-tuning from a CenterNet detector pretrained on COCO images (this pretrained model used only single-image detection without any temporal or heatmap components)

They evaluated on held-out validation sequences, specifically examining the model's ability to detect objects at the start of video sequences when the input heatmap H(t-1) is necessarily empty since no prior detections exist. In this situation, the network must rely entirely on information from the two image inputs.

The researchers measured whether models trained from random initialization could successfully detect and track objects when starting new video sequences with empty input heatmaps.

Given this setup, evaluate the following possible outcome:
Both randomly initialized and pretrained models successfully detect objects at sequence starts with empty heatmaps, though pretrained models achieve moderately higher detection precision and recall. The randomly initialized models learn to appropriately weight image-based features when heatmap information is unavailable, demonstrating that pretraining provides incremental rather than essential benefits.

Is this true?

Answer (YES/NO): NO